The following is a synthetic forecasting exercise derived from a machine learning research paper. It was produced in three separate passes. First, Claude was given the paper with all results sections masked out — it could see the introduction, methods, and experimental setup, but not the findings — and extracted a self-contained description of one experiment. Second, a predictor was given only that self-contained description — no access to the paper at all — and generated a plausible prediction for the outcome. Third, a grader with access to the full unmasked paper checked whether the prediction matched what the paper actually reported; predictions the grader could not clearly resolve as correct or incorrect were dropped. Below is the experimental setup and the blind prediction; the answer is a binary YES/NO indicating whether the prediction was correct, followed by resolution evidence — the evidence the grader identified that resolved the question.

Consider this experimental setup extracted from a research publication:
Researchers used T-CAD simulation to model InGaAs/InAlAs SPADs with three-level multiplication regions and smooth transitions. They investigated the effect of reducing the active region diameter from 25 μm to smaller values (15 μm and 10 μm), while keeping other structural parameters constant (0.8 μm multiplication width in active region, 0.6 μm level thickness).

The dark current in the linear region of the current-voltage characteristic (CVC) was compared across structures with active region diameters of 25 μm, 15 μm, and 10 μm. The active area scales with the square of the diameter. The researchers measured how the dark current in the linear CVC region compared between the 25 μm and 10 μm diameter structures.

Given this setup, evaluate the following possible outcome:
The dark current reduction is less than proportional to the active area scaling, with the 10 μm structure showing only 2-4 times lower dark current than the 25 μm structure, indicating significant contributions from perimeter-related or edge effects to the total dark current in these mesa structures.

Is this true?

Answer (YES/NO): YES